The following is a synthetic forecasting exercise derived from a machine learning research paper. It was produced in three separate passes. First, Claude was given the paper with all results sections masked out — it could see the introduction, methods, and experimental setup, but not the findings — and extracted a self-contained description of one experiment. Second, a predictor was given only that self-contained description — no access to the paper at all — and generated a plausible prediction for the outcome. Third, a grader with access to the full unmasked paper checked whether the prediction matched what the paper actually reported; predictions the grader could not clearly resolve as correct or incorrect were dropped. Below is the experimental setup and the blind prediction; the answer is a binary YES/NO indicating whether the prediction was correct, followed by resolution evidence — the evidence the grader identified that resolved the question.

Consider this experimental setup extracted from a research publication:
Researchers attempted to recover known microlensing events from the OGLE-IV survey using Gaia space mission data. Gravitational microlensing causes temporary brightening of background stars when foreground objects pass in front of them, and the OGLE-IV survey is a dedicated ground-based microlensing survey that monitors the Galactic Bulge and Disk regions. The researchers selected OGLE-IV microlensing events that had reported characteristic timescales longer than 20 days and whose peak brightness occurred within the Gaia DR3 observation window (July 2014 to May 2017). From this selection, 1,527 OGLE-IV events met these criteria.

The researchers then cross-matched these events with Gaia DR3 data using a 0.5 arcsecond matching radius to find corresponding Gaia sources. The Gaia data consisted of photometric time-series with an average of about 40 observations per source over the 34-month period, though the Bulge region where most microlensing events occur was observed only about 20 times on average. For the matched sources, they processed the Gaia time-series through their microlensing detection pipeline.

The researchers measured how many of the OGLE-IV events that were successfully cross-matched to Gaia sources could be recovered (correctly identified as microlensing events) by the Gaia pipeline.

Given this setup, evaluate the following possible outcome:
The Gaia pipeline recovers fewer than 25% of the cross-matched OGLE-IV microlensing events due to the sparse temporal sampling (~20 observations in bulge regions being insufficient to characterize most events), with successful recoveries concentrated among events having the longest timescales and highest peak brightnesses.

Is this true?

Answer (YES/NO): NO